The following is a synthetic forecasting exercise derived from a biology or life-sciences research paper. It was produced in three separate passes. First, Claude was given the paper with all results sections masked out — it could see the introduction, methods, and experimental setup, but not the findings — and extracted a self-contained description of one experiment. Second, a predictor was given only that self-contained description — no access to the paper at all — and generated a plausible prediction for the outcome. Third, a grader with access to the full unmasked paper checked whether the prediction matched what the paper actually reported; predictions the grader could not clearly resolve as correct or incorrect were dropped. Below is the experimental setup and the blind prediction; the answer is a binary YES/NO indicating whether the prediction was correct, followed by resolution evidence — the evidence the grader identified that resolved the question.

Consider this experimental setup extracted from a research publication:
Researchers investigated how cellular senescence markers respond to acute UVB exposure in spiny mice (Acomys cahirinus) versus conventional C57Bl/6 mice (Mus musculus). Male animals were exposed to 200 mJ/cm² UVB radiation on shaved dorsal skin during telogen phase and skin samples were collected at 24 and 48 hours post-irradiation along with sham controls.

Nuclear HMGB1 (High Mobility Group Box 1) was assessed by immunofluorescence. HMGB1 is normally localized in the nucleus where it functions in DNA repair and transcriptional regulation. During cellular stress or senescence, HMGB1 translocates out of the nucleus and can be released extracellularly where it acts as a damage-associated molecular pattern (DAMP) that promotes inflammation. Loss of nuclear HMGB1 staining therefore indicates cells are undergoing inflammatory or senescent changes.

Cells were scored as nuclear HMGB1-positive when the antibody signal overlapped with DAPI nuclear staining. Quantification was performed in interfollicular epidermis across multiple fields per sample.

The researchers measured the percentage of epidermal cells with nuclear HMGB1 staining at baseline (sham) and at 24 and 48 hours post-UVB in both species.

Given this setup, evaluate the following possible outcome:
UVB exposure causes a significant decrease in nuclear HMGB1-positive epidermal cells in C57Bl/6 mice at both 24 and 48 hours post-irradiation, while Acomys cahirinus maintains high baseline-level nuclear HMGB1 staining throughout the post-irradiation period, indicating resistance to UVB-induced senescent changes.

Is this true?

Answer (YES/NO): NO